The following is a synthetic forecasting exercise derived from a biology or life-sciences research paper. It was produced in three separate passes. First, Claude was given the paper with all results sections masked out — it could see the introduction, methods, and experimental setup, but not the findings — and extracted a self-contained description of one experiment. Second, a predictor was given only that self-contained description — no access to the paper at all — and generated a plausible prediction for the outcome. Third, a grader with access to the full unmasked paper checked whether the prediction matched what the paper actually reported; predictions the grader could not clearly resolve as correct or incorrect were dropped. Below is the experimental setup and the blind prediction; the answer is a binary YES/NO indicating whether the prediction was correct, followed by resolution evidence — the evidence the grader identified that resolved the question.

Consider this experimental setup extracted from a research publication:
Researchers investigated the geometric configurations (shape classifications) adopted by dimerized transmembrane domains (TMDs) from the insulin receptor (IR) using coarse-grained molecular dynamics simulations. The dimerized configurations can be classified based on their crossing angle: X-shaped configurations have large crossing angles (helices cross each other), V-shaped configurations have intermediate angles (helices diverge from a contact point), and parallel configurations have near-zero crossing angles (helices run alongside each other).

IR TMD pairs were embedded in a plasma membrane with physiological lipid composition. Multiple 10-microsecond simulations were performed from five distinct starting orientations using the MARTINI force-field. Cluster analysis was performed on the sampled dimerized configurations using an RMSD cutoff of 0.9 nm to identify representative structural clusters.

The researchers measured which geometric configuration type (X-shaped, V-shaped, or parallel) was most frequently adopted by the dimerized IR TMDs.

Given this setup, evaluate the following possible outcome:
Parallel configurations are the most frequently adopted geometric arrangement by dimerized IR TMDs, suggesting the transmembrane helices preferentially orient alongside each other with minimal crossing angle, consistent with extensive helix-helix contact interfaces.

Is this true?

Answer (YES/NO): NO